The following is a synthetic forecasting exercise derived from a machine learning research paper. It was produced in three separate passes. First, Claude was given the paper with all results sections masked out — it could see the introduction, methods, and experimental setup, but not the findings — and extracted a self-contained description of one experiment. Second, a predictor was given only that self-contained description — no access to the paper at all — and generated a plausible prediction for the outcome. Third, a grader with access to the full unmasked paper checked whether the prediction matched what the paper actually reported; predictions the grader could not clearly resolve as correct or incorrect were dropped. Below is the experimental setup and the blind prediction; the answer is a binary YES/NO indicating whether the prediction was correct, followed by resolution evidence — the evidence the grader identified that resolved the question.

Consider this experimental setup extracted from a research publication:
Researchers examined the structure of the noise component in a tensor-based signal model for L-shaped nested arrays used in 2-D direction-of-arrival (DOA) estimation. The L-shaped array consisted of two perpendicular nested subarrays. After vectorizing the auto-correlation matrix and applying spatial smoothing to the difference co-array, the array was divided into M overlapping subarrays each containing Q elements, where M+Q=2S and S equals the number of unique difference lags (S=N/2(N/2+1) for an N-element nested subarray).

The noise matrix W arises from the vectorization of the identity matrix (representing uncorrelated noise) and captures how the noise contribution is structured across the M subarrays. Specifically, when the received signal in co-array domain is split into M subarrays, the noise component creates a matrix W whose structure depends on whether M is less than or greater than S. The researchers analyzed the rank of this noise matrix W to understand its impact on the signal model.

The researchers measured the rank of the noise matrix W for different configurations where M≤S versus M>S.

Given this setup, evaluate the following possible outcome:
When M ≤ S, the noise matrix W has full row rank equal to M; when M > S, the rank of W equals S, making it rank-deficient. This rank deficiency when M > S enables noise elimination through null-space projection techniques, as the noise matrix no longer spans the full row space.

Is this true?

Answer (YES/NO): NO